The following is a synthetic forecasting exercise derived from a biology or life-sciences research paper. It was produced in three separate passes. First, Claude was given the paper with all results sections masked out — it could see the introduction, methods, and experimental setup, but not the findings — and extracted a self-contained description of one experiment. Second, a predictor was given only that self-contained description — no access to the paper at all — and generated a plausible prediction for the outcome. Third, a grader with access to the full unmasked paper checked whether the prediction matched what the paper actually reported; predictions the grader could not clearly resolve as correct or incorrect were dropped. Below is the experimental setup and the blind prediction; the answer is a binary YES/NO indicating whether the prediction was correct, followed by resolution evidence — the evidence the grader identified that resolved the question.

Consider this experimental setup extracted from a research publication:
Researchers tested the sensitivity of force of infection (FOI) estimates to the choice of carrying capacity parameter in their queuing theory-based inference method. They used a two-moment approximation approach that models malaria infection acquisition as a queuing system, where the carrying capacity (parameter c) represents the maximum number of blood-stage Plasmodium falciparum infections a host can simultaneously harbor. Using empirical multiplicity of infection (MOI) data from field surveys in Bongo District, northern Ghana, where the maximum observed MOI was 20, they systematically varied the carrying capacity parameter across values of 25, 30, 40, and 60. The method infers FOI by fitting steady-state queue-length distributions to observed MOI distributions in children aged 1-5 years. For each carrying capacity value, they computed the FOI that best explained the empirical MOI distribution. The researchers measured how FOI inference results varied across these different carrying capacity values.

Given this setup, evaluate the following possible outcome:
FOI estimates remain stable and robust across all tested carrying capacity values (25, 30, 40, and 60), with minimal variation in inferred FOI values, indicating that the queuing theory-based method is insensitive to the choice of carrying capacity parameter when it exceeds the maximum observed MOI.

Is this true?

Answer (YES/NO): YES